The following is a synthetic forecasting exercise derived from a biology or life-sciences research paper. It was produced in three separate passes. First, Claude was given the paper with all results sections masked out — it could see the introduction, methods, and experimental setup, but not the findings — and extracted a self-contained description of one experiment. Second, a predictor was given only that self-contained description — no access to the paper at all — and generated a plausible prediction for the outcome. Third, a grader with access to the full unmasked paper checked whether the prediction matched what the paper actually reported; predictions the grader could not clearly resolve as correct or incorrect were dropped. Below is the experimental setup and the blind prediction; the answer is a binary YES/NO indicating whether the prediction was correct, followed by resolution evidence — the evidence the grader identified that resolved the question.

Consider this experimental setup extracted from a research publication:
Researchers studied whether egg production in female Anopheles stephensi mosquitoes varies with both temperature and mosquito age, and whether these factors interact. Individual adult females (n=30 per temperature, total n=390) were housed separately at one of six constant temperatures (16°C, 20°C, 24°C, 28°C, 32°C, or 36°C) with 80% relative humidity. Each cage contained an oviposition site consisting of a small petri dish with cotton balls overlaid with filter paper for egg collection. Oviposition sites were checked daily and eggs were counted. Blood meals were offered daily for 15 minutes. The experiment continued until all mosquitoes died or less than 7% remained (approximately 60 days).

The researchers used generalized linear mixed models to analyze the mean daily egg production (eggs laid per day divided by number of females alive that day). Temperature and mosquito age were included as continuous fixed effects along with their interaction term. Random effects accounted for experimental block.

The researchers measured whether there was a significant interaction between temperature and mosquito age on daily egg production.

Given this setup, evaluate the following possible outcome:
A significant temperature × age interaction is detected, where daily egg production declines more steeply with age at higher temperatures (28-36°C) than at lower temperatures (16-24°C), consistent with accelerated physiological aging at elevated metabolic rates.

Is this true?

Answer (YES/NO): NO